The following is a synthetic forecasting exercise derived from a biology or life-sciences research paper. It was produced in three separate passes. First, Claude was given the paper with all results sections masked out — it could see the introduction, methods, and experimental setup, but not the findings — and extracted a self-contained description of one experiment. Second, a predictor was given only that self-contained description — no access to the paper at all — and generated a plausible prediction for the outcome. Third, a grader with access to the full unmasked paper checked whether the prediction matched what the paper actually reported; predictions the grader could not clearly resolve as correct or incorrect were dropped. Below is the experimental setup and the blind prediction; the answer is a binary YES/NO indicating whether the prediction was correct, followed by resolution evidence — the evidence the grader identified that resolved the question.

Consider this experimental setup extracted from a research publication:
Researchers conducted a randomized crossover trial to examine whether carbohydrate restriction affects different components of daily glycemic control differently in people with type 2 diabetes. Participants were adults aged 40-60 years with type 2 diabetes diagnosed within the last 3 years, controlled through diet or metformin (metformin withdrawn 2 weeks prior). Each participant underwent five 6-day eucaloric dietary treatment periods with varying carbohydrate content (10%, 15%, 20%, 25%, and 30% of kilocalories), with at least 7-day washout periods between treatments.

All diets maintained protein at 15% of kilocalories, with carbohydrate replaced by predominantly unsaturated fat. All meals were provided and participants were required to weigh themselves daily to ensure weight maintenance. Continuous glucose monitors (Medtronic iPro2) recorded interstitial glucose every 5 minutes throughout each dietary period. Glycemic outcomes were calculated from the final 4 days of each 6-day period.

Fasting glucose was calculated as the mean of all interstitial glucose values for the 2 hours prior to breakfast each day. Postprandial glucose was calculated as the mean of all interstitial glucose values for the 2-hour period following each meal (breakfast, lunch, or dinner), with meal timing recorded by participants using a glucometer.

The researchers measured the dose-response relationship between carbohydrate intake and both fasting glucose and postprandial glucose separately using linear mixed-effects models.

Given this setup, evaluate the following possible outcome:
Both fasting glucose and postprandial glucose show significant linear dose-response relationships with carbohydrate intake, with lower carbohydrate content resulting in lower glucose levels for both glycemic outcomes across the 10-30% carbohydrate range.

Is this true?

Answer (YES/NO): NO